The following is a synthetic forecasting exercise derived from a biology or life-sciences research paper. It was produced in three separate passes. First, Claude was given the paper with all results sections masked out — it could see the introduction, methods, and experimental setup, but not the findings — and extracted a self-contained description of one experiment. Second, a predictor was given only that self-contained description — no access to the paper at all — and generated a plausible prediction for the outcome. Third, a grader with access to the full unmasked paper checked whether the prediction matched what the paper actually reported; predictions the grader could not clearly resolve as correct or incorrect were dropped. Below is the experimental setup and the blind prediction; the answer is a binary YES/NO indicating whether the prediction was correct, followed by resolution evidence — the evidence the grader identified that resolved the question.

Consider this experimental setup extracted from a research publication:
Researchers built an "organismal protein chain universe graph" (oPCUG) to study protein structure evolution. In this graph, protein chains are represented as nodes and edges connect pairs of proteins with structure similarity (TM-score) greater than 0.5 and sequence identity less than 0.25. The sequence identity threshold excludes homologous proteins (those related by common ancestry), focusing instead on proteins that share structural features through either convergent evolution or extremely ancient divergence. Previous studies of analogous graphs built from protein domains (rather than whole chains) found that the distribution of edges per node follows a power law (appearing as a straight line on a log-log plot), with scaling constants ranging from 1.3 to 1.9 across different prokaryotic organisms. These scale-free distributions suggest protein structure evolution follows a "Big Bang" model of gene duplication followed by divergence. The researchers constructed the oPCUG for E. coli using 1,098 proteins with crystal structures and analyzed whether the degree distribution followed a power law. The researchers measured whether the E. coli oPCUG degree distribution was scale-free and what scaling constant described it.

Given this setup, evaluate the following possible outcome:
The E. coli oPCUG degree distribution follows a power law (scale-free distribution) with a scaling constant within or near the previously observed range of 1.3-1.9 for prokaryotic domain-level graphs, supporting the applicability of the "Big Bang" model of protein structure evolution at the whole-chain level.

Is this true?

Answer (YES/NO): YES